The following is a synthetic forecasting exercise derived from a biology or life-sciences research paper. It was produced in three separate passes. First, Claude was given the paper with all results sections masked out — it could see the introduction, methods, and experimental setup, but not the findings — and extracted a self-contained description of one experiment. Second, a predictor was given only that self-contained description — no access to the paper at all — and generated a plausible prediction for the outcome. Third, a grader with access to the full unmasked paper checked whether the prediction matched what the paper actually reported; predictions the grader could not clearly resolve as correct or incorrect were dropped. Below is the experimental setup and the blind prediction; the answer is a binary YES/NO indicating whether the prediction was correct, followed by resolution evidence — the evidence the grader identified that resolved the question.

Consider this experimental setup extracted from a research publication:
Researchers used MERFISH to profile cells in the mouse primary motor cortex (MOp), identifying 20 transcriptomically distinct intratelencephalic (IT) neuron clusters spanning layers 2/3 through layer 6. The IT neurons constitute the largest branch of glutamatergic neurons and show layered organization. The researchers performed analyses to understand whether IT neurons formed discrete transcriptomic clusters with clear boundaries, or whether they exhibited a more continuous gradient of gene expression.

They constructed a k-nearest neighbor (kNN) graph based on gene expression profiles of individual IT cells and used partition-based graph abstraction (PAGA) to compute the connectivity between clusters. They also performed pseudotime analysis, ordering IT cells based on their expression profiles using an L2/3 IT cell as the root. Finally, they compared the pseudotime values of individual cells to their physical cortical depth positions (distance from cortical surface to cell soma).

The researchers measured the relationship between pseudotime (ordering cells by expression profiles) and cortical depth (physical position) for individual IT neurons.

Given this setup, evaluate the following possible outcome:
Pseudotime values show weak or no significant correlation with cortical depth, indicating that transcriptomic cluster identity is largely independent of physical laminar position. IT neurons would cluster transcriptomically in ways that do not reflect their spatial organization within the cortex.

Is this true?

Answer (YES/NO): NO